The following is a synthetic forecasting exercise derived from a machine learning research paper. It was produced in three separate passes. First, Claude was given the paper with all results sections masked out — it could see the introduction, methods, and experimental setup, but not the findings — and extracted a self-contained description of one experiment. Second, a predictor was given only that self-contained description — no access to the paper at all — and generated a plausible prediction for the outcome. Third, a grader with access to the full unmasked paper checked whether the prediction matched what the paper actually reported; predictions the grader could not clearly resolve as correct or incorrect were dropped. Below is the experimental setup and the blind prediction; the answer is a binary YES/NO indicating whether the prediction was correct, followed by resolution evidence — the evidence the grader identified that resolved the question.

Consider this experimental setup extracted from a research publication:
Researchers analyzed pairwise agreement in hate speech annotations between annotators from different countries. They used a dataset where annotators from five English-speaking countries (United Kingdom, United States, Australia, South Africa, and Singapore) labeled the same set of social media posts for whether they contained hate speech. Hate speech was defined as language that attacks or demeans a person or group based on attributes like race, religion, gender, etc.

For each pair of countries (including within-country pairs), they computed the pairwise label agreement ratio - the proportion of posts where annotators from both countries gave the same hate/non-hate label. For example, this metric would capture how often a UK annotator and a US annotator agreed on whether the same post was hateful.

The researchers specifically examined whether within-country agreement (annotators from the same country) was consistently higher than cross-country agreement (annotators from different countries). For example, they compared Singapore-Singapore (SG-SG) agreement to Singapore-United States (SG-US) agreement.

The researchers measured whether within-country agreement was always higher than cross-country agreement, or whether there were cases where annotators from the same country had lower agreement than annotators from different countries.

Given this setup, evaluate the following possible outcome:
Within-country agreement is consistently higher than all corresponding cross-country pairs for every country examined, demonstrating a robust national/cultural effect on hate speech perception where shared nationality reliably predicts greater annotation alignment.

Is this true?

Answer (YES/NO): NO